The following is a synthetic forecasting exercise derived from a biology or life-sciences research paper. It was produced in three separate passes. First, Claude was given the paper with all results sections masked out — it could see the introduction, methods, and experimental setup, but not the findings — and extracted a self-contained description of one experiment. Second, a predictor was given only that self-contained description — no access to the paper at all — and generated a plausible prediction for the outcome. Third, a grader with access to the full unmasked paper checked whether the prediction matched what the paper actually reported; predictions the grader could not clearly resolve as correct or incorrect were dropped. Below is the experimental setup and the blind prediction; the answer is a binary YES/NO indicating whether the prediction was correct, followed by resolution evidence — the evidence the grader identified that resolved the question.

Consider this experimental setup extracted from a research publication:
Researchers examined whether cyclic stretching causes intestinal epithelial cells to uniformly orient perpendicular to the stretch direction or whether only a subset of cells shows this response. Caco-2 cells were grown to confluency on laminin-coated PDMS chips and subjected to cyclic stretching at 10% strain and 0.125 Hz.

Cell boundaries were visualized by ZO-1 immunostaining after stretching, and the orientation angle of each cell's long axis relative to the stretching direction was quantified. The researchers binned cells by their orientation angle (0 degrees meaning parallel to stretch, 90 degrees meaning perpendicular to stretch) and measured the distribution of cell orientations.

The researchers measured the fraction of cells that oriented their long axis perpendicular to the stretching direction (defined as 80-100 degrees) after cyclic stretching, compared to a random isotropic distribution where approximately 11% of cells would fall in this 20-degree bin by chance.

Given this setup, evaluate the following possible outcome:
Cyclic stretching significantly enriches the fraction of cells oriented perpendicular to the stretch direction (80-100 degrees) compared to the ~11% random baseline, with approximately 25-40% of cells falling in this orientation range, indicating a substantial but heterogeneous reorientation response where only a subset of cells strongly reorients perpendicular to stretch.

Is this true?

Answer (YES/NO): NO